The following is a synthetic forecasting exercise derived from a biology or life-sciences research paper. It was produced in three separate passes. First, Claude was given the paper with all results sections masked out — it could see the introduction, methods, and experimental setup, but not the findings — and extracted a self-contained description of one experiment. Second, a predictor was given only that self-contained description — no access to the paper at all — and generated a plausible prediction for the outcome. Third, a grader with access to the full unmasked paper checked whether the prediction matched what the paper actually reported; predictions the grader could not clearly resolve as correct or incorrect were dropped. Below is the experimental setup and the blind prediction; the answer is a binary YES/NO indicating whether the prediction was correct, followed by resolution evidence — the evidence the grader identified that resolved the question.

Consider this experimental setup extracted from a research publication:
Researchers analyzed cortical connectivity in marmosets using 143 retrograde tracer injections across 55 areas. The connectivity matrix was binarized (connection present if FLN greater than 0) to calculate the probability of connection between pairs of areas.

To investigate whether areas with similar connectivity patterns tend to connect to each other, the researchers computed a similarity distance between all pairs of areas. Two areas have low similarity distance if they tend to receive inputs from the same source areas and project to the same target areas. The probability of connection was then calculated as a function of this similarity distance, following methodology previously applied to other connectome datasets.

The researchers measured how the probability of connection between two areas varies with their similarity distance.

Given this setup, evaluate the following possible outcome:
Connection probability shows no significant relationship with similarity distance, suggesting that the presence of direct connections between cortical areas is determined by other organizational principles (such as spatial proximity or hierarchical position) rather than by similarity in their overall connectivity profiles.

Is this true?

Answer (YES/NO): NO